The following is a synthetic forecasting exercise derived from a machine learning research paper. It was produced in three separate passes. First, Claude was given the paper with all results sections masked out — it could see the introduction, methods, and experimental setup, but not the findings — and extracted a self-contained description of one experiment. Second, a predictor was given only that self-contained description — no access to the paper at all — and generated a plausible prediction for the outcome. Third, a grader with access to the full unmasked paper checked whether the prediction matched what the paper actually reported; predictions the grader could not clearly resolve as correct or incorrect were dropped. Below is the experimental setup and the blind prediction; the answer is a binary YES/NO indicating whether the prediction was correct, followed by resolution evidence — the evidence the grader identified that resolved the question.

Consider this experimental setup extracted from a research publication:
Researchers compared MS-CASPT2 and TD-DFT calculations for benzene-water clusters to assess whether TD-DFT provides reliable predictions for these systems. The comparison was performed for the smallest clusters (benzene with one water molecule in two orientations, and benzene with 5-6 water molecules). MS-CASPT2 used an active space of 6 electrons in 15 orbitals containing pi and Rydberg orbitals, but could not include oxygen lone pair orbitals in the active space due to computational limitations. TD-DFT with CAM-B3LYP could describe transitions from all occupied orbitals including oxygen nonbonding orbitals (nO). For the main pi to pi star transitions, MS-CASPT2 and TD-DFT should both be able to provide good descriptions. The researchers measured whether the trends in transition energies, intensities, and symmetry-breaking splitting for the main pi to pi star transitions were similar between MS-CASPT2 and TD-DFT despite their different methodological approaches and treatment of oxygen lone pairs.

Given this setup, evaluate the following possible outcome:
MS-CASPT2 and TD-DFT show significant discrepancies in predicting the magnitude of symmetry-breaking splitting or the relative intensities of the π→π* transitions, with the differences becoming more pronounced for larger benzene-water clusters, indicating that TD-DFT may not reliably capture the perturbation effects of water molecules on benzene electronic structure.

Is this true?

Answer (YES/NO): NO